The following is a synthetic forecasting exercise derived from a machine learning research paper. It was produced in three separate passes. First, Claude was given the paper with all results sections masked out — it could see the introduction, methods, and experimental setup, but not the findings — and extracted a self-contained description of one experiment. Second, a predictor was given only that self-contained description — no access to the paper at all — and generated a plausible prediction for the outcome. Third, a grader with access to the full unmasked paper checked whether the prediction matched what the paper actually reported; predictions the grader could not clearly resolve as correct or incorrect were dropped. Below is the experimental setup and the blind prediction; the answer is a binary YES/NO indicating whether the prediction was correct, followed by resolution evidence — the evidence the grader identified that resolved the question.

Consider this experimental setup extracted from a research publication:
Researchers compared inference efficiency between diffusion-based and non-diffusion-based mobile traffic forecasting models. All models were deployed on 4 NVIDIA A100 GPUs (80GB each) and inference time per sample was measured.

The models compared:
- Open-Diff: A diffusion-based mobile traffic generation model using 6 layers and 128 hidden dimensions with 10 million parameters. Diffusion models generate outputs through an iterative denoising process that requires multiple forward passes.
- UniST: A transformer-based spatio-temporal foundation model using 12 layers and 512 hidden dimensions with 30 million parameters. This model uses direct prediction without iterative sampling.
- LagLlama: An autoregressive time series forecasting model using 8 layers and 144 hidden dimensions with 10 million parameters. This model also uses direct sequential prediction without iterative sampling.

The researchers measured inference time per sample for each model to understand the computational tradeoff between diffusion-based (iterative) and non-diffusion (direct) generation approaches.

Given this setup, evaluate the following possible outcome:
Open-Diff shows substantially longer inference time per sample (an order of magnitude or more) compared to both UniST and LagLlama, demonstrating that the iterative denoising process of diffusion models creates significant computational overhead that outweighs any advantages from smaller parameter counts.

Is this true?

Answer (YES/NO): NO